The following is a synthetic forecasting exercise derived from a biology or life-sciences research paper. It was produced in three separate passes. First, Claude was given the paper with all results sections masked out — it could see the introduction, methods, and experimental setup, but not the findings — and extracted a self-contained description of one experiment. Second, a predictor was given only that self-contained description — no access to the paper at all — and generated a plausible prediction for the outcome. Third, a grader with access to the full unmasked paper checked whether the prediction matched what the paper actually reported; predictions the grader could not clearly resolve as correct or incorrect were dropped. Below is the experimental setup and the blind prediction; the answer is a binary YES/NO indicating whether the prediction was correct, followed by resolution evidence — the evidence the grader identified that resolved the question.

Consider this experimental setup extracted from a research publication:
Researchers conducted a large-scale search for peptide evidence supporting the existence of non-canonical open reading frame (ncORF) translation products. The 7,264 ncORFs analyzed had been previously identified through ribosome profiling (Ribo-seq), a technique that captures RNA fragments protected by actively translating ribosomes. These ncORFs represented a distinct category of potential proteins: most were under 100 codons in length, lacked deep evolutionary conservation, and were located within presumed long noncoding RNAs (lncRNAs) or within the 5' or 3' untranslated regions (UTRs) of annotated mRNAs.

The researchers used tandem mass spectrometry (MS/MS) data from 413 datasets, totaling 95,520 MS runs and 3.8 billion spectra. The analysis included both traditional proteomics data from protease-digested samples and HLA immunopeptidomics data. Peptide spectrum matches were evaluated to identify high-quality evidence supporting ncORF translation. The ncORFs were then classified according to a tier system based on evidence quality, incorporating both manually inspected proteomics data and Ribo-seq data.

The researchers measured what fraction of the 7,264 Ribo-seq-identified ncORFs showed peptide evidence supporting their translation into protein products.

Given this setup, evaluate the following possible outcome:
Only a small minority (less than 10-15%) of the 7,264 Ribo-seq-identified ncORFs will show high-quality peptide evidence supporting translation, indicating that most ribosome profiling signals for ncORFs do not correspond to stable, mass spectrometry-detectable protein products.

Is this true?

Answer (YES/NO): NO